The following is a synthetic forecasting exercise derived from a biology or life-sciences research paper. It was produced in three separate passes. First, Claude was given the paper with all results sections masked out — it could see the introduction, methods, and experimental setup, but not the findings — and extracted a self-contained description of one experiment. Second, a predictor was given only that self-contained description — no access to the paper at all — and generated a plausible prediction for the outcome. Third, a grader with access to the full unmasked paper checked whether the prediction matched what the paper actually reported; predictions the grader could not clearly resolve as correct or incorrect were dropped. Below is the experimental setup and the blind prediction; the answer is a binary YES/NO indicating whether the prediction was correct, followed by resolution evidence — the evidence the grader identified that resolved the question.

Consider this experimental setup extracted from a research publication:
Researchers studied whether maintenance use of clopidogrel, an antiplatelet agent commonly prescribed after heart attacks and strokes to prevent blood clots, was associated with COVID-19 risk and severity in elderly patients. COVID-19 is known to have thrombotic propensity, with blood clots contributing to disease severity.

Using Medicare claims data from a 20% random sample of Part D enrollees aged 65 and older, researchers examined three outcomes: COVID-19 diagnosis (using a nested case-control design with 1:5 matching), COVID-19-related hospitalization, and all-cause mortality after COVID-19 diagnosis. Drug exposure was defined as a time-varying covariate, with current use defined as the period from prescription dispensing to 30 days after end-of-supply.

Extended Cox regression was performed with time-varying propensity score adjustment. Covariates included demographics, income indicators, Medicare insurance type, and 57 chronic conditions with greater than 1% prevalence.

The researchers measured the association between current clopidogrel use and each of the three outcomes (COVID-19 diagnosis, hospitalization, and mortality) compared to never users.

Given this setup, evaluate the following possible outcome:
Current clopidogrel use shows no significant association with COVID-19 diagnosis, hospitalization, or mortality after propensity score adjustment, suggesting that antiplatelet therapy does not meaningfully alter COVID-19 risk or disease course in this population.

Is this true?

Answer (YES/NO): NO